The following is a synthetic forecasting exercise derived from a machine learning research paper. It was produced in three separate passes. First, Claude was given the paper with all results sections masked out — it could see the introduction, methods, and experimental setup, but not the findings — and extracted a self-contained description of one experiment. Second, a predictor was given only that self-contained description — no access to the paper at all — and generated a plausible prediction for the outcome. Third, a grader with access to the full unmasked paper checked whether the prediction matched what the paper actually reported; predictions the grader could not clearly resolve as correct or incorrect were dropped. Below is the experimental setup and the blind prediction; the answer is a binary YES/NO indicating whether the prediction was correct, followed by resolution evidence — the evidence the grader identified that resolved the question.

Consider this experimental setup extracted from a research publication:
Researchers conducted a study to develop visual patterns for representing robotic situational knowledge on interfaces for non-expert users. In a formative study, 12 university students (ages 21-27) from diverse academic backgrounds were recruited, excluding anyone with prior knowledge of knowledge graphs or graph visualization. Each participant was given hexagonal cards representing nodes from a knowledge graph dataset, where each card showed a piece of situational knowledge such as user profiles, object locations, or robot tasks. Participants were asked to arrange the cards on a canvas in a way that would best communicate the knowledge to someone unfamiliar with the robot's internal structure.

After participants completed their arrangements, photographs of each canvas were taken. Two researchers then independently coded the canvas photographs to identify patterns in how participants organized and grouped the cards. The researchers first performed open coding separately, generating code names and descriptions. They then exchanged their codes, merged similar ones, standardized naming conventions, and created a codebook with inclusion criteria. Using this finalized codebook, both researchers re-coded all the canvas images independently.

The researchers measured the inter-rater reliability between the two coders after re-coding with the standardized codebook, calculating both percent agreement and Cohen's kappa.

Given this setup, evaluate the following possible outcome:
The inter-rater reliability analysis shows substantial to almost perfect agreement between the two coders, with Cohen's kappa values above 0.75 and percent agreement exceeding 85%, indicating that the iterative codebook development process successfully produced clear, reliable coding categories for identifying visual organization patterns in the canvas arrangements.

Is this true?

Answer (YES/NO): YES